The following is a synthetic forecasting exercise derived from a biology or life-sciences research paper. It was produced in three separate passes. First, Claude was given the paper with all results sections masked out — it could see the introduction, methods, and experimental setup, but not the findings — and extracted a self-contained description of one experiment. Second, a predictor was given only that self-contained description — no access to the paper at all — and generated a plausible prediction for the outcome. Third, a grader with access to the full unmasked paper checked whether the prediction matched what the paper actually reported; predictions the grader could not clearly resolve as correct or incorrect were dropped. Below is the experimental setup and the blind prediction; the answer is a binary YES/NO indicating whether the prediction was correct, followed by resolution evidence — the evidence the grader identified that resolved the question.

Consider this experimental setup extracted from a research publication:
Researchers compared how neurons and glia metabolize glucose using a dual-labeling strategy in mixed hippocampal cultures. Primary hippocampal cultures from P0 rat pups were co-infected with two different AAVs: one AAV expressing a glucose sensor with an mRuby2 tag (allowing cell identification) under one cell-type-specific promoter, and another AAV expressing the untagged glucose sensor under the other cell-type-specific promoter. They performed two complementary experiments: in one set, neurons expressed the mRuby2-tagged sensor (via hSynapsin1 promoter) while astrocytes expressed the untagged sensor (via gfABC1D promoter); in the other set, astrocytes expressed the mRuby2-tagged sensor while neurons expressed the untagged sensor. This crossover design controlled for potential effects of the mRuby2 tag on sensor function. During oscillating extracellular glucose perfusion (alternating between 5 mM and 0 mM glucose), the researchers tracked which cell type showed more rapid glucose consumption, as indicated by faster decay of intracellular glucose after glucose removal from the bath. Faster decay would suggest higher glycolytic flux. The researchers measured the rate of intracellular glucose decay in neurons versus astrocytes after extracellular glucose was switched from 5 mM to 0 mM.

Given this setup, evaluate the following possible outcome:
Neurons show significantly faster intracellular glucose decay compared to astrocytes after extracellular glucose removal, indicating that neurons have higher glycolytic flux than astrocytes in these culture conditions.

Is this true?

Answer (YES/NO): NO